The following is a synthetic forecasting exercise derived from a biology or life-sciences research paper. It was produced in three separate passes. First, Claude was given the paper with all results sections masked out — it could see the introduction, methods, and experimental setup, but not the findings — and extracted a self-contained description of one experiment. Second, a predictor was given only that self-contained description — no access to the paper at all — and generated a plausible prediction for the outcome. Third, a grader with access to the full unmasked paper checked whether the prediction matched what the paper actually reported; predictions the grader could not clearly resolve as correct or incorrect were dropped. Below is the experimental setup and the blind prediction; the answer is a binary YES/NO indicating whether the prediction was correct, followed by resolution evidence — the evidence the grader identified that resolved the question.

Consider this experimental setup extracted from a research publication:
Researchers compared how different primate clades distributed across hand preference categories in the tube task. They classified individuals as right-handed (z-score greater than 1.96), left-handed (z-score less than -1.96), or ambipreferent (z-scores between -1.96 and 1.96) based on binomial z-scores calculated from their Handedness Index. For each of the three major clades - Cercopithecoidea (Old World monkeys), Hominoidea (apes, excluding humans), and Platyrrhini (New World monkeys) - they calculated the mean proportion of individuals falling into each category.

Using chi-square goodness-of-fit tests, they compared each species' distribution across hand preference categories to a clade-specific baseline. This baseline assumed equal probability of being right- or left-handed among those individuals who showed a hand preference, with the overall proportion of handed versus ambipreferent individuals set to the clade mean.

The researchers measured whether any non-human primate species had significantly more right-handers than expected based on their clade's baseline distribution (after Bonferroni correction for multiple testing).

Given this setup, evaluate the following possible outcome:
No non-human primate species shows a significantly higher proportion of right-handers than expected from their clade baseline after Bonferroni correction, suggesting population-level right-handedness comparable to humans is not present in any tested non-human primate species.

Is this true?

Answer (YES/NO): NO